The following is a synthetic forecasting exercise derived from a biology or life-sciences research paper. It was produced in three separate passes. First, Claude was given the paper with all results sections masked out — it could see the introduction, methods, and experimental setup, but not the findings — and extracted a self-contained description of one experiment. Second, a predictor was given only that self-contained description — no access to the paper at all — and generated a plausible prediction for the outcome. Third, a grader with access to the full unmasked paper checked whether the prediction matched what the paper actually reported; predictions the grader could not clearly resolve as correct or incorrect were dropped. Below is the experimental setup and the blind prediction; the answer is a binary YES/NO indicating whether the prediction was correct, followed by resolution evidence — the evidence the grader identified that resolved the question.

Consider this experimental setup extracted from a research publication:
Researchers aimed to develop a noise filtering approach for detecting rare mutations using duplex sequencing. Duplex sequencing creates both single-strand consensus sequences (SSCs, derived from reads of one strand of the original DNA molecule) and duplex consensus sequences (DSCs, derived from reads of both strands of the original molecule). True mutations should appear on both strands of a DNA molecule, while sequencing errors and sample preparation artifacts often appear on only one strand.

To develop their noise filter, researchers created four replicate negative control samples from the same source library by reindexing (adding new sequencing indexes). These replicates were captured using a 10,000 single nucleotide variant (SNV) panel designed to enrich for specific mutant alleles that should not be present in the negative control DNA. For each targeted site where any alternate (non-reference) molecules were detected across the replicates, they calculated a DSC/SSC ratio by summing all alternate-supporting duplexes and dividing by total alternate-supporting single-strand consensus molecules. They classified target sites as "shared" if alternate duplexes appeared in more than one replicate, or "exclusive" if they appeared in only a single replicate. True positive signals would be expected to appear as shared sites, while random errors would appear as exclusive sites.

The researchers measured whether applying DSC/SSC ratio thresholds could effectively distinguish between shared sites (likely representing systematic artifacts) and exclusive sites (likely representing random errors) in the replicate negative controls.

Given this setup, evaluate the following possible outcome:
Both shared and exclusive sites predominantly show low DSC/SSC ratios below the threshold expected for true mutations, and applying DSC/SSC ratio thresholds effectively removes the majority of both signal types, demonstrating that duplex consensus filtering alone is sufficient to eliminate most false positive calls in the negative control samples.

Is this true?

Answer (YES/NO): NO